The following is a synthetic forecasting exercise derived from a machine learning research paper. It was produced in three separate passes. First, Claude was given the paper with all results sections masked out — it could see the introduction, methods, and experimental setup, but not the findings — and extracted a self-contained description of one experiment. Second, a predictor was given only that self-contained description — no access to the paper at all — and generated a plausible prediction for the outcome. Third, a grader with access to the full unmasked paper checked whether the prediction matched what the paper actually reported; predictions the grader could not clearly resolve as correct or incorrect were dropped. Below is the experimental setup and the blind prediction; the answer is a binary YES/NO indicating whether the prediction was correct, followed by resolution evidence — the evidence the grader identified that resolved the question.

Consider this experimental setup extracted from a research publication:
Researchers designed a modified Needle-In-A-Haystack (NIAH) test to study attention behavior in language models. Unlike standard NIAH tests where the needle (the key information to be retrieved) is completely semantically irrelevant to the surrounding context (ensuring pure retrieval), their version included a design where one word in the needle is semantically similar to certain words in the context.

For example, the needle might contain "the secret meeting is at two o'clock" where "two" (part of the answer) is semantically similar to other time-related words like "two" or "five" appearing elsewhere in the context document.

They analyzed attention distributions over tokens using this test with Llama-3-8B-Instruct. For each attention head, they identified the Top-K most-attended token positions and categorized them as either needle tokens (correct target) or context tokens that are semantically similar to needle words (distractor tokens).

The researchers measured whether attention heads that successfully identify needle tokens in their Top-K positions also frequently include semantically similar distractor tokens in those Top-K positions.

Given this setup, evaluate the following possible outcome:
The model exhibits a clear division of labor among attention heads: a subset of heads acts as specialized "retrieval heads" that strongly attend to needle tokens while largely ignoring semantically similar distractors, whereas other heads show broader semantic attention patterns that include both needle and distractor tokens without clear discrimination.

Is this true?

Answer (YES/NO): NO